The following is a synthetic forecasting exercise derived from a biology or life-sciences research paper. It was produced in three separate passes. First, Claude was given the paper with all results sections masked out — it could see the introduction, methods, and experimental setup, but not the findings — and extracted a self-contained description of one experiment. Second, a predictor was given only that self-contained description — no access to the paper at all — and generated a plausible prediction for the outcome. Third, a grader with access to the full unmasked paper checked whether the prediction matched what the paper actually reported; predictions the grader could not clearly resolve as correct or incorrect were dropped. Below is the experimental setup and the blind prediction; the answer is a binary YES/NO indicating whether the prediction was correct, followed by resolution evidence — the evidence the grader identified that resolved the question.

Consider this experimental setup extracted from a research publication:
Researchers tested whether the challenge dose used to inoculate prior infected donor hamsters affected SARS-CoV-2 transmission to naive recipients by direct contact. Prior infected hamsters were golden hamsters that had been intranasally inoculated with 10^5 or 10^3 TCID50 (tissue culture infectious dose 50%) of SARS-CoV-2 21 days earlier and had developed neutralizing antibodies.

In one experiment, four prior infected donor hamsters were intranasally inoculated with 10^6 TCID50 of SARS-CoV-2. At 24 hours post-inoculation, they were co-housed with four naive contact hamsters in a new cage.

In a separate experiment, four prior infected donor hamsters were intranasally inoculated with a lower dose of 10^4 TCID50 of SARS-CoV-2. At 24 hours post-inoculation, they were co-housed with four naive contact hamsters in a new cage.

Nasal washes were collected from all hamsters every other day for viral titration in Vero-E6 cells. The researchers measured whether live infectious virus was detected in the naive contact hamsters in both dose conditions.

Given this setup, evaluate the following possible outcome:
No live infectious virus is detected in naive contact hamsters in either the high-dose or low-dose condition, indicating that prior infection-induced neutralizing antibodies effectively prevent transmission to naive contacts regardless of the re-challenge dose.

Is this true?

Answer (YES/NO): NO